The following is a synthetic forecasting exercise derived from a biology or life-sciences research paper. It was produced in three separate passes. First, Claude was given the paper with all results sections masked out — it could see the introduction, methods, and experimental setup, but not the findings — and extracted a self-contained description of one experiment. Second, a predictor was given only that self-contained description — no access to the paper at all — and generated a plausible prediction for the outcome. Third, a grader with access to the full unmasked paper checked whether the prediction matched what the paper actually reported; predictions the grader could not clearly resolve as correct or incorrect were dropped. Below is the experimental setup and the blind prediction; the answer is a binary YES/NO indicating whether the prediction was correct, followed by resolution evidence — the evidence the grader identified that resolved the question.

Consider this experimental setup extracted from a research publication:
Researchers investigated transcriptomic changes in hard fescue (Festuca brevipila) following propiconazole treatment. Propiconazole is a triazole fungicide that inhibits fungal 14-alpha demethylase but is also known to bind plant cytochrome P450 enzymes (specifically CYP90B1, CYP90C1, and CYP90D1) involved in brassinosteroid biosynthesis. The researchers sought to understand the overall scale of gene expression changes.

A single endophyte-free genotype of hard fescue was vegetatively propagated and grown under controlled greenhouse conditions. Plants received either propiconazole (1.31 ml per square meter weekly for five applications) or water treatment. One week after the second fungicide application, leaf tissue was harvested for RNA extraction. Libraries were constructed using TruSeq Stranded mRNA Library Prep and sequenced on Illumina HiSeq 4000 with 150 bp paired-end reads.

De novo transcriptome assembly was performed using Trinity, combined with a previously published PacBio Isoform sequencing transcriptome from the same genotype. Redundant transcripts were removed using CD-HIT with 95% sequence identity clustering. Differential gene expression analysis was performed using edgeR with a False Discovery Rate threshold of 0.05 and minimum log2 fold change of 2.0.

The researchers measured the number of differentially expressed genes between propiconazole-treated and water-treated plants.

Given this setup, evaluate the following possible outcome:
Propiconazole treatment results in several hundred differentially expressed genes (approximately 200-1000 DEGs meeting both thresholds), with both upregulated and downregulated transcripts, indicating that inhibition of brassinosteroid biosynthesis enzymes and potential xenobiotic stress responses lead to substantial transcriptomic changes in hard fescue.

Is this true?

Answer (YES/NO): YES